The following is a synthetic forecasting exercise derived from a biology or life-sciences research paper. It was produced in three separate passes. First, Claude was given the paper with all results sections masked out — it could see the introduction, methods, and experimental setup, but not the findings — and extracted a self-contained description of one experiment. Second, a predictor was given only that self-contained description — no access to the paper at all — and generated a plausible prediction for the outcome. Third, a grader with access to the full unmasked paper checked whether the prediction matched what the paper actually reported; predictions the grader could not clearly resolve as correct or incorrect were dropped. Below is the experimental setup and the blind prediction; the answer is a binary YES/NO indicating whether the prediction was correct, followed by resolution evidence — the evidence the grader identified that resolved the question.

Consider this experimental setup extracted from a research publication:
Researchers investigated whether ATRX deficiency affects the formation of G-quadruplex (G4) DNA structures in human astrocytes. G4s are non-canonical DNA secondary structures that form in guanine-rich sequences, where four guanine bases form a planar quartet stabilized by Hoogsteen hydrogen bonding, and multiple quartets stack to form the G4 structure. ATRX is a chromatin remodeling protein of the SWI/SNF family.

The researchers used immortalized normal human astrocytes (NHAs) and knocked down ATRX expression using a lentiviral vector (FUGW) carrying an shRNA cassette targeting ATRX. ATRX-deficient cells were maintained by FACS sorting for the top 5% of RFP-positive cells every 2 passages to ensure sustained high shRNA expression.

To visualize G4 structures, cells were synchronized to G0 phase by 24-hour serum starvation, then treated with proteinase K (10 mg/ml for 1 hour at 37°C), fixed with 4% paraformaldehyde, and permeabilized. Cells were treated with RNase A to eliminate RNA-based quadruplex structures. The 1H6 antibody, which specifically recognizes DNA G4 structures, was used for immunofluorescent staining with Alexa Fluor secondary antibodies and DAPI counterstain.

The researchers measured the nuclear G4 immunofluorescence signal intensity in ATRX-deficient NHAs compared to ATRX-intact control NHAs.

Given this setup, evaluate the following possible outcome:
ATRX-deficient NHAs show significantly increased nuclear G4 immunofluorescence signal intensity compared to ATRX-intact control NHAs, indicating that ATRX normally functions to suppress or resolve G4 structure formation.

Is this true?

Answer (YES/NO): YES